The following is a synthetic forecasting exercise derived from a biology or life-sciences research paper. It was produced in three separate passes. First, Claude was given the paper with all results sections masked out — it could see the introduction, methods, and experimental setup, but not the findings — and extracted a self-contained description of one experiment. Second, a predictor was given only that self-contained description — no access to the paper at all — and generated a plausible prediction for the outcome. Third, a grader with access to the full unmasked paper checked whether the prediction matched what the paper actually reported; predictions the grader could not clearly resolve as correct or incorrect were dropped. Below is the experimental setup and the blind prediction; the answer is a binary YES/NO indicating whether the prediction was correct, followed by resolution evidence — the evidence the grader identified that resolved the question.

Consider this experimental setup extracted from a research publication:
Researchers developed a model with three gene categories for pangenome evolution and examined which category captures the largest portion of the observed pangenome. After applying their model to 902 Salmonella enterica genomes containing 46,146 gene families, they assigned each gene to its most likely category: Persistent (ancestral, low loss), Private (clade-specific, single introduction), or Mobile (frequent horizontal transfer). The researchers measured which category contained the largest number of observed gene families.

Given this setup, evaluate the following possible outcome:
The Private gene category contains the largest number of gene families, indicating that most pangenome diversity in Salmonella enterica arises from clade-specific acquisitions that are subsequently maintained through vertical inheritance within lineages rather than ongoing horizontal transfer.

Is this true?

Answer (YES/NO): YES